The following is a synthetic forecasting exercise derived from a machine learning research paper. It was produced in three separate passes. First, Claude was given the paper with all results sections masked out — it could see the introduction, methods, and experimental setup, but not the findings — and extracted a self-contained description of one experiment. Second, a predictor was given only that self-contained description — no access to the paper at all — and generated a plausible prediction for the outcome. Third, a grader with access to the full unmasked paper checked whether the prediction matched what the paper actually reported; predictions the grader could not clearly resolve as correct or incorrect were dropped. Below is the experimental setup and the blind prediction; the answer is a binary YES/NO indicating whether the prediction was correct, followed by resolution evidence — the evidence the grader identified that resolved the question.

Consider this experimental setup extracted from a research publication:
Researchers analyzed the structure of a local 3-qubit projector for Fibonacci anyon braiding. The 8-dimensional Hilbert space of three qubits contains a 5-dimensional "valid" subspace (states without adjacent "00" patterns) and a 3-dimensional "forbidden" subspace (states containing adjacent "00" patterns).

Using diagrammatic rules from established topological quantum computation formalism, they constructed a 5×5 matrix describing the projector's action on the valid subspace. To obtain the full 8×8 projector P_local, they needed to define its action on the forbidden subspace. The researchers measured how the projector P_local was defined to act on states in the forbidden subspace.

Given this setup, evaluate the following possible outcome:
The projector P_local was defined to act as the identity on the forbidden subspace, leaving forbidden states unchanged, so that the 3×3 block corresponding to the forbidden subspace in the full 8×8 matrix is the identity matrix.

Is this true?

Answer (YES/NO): YES